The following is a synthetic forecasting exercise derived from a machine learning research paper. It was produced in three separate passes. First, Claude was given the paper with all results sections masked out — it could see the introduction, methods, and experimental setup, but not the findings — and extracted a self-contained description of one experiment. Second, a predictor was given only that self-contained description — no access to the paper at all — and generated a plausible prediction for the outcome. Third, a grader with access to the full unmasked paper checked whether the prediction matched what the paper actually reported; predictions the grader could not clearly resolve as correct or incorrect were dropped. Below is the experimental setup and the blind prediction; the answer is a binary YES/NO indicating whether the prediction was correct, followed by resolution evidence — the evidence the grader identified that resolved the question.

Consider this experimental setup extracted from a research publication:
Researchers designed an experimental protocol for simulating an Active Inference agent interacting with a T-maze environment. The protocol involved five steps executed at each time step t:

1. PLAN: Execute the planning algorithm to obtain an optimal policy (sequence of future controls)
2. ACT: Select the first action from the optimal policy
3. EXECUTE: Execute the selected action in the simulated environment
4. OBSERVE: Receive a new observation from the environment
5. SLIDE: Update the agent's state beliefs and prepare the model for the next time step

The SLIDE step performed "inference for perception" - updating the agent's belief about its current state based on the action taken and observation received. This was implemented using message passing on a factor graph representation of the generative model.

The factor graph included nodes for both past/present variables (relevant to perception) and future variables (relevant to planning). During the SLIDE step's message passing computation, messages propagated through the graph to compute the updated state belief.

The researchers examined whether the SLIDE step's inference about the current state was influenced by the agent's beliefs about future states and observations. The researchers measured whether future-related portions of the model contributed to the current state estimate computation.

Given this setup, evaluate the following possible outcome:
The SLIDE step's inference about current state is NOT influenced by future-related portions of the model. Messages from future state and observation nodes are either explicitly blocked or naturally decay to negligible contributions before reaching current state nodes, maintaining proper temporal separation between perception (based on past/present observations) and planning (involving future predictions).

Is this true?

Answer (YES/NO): YES